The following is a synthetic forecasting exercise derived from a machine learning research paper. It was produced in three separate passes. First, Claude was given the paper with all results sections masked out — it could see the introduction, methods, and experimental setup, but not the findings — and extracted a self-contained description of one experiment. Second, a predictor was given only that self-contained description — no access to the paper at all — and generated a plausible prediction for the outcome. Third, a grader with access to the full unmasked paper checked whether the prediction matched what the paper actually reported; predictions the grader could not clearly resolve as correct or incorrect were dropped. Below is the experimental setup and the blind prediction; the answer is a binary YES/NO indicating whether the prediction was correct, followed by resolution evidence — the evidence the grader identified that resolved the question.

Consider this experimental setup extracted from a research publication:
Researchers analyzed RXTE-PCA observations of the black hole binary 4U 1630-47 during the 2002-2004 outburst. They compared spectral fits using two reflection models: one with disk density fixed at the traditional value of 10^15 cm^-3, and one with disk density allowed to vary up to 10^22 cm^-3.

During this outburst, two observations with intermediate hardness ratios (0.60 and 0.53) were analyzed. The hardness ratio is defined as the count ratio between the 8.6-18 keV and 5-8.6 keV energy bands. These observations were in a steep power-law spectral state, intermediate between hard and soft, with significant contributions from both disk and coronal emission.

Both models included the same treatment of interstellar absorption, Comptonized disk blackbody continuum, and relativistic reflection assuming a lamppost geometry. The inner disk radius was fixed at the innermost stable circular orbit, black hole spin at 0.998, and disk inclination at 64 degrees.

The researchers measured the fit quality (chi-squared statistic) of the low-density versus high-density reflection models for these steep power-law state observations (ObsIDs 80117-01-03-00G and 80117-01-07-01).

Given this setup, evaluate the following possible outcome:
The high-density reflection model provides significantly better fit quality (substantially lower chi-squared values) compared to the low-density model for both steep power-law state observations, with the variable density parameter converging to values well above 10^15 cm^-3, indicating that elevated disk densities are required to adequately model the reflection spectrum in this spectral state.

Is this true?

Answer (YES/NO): YES